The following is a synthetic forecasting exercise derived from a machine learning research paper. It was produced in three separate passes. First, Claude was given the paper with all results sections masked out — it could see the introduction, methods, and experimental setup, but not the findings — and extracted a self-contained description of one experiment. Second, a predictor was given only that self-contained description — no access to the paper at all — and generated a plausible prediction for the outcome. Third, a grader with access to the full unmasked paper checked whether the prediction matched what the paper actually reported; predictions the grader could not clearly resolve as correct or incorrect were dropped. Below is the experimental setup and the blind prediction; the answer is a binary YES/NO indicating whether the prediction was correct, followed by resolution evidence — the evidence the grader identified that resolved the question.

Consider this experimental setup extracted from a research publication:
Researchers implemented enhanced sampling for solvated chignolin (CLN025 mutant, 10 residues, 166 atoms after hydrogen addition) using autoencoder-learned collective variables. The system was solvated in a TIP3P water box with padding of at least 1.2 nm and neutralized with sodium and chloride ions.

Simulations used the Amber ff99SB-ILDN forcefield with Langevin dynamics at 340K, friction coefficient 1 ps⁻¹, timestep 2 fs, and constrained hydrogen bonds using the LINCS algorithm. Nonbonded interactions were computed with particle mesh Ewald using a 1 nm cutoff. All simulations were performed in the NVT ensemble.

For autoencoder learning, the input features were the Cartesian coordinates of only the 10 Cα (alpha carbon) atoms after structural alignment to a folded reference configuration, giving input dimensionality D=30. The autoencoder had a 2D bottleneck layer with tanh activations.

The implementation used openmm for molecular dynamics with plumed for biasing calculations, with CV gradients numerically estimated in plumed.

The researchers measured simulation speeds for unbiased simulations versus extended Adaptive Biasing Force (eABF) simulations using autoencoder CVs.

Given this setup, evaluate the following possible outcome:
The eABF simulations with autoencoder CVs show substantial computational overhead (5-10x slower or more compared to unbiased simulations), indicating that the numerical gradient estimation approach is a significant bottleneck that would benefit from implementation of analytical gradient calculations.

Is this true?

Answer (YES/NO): YES